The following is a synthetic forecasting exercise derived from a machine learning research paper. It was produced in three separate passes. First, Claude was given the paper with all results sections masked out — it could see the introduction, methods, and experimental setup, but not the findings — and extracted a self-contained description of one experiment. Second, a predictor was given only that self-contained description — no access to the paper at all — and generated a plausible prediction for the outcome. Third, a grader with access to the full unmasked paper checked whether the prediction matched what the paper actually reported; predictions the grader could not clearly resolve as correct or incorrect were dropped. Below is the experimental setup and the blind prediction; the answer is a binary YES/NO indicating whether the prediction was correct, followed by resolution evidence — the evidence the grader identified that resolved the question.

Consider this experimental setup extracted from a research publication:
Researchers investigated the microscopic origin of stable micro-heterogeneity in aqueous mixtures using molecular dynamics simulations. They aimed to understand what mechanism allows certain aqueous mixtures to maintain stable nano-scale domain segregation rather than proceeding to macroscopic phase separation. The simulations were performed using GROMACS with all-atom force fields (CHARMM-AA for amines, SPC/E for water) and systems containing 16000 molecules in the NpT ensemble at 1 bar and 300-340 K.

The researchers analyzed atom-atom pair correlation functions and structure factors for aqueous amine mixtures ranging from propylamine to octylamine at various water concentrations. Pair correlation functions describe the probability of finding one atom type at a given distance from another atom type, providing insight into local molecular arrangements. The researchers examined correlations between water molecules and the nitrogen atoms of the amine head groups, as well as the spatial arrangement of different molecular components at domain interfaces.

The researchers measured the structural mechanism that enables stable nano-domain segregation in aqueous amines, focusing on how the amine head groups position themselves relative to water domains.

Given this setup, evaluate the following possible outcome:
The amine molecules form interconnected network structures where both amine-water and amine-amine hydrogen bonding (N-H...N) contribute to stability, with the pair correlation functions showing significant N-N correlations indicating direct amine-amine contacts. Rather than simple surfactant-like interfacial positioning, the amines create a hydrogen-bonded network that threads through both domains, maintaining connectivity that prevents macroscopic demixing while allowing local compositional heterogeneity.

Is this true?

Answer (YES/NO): NO